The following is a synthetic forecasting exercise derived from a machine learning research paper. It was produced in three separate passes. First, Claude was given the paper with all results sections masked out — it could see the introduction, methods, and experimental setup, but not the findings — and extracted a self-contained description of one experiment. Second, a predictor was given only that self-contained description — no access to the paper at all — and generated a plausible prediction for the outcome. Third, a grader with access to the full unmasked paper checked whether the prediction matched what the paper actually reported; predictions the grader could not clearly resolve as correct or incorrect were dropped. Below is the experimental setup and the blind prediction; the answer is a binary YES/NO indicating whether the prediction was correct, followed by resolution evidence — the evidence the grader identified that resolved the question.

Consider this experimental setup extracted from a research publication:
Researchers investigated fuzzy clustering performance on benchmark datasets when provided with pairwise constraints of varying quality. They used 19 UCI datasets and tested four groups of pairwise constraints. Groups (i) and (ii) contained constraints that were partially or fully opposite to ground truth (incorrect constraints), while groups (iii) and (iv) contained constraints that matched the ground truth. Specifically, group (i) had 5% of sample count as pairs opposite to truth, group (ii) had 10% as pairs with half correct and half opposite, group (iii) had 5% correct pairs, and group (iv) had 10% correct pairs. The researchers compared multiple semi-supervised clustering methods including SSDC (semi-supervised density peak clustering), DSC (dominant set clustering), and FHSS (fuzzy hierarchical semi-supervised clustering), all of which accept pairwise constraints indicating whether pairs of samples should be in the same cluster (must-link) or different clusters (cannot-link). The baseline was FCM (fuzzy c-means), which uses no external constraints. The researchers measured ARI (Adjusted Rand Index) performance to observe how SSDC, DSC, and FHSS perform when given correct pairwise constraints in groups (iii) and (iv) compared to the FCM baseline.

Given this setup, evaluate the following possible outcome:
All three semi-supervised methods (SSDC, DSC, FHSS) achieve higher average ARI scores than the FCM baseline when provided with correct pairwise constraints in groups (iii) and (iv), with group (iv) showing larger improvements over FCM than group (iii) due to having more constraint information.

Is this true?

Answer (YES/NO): NO